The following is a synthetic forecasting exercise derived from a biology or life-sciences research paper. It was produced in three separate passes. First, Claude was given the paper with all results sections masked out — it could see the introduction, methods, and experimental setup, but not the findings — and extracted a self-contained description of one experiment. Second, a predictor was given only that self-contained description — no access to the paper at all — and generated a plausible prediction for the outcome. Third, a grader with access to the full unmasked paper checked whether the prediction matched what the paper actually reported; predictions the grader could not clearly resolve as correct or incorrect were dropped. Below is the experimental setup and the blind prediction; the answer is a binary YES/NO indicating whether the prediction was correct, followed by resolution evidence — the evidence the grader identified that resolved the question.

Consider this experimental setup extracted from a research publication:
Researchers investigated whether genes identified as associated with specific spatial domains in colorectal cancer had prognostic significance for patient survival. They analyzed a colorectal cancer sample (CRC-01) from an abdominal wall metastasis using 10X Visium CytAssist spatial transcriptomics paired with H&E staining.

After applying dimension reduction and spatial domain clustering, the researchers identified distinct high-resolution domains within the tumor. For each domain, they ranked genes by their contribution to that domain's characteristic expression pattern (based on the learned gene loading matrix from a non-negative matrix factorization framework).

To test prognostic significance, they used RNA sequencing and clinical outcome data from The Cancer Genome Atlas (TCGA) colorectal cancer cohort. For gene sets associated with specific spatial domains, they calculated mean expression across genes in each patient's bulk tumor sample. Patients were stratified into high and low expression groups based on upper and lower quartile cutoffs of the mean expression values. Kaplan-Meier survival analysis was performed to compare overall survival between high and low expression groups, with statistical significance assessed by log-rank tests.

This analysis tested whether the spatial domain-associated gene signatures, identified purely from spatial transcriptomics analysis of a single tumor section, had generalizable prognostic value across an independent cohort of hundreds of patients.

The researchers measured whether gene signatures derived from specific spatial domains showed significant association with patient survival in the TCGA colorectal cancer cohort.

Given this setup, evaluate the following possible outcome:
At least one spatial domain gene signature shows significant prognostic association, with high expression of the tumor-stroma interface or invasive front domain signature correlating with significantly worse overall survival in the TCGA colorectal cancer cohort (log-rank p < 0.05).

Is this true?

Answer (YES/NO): YES